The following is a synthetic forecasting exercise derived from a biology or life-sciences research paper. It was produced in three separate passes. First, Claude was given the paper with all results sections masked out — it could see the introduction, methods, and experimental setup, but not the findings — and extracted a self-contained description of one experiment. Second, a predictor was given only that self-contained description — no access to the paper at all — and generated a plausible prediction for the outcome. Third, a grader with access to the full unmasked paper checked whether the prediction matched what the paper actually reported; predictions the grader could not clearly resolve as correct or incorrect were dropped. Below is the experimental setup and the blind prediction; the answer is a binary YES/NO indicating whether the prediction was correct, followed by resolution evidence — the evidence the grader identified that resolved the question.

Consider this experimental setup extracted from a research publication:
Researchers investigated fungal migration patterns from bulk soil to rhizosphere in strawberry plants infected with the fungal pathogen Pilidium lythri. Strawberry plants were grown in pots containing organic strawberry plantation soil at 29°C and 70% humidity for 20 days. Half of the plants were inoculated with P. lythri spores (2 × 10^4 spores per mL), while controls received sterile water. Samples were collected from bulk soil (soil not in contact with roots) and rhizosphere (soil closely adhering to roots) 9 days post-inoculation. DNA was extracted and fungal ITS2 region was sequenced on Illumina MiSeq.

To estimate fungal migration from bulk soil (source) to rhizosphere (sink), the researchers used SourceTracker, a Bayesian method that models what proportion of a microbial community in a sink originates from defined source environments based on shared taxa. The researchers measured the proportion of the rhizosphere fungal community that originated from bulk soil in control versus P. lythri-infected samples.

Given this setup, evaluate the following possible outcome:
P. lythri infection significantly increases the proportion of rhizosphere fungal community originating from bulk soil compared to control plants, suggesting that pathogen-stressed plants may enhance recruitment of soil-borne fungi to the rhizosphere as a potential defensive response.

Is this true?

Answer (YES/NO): YES